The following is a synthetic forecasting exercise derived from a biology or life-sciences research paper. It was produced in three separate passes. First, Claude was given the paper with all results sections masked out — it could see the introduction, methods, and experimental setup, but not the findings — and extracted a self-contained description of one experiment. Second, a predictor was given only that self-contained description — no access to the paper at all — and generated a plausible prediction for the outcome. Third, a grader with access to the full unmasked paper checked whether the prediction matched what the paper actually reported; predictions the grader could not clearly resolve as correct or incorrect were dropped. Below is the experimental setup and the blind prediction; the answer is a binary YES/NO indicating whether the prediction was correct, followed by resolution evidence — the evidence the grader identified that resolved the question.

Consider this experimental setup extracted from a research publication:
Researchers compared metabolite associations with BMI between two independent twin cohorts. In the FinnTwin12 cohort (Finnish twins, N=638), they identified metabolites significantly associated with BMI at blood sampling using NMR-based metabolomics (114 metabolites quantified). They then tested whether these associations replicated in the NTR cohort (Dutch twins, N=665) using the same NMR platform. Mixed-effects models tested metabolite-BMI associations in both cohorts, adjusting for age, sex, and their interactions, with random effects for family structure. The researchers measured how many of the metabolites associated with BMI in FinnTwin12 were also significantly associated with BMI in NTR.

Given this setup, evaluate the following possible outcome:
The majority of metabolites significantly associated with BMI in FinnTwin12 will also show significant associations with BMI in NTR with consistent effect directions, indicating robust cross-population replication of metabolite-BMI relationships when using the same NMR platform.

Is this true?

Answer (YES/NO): YES